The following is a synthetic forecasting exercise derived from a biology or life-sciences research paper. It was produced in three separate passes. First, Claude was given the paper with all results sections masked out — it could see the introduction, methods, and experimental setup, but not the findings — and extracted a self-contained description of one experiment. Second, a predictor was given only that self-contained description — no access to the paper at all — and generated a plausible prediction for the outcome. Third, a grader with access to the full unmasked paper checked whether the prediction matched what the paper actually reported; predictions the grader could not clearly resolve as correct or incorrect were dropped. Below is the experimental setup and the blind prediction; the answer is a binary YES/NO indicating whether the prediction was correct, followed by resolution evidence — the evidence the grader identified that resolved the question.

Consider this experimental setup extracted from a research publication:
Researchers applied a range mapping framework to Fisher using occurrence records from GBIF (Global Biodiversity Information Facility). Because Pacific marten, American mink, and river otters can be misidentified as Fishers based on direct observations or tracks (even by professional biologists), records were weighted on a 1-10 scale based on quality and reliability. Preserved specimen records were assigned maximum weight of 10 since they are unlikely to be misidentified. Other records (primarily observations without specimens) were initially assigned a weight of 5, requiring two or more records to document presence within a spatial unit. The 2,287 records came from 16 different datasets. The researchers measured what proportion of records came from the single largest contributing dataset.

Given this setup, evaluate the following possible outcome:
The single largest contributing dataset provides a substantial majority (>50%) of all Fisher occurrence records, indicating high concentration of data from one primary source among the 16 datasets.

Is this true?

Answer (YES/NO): YES